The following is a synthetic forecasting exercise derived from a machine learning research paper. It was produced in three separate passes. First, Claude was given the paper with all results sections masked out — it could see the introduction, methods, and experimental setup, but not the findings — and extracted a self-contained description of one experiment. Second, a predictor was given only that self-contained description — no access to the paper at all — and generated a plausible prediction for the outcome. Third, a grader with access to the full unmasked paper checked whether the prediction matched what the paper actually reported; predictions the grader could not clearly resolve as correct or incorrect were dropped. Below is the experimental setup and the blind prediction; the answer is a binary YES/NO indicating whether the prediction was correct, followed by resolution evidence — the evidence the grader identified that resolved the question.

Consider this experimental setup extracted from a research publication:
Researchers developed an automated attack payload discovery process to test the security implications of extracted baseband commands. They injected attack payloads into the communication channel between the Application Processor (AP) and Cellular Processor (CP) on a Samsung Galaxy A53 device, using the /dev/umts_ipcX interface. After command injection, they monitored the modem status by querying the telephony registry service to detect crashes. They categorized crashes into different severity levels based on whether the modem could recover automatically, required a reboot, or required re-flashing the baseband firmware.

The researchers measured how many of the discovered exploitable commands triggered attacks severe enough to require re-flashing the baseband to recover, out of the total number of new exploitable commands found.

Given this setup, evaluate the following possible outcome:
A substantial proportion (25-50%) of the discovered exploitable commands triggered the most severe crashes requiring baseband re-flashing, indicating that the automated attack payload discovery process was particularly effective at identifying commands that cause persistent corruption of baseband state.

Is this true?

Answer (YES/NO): YES